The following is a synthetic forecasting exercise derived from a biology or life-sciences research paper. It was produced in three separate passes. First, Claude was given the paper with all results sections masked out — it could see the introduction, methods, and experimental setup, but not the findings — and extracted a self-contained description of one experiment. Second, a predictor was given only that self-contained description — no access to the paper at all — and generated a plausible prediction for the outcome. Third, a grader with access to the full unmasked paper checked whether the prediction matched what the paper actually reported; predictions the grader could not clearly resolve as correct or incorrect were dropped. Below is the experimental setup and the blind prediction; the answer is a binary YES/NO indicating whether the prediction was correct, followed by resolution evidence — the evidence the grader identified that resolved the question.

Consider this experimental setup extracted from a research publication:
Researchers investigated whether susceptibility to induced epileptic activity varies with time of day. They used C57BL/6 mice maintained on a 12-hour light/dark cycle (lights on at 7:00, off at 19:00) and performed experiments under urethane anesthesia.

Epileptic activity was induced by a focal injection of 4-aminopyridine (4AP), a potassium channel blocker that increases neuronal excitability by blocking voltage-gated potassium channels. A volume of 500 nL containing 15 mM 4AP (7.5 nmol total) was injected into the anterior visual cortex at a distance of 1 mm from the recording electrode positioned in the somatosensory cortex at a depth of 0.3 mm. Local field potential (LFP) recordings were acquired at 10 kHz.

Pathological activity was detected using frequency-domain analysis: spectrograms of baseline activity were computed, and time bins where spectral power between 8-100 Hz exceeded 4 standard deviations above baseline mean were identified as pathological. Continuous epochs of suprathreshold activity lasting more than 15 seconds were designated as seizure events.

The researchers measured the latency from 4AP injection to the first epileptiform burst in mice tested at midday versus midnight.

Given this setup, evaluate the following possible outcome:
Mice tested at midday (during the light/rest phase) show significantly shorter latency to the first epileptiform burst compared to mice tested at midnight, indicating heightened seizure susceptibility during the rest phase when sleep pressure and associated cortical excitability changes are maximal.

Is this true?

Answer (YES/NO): NO